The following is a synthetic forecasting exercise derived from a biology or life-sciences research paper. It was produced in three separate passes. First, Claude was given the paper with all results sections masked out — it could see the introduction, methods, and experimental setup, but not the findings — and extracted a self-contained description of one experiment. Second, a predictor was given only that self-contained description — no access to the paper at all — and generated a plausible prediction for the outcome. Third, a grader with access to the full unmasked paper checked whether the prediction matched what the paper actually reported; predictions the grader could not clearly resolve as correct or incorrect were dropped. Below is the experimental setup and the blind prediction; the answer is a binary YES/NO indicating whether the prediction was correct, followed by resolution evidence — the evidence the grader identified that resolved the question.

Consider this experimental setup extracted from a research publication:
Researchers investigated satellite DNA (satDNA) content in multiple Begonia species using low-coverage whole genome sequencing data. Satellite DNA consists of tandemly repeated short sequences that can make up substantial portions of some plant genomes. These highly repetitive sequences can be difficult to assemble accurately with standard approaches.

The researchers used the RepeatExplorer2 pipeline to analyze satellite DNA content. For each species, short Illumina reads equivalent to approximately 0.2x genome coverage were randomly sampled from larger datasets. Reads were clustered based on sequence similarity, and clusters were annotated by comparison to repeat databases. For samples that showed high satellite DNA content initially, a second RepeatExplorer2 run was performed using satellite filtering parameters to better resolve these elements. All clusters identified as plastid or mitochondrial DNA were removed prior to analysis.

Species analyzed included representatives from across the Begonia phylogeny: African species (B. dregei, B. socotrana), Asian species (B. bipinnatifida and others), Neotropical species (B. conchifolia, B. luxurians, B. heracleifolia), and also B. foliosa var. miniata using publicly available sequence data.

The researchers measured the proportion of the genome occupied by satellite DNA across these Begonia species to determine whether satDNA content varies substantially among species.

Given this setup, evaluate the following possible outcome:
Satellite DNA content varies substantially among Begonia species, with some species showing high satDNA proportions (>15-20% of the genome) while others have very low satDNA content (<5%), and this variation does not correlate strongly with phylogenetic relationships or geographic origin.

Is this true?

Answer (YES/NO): YES